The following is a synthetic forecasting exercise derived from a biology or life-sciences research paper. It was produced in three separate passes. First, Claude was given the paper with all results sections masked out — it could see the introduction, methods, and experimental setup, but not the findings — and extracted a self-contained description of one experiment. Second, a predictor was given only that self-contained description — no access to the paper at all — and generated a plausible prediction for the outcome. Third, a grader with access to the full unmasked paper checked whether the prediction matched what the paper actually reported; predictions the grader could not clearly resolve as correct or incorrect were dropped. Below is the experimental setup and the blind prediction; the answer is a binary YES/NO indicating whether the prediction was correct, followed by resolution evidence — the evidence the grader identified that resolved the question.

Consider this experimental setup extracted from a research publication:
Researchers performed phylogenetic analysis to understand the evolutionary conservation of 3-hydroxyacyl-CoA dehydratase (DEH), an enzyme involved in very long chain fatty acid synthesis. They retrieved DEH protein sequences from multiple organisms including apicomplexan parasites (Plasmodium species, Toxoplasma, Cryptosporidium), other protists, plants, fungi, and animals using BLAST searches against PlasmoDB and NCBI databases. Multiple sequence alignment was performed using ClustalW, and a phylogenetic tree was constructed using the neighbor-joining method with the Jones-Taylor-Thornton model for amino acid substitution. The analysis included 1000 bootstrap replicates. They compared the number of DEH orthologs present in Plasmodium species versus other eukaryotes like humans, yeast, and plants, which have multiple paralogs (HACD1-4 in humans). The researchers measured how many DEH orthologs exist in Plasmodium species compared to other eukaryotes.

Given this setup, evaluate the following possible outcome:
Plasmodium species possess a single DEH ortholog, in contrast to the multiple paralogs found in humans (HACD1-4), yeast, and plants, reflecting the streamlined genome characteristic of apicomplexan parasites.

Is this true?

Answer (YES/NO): YES